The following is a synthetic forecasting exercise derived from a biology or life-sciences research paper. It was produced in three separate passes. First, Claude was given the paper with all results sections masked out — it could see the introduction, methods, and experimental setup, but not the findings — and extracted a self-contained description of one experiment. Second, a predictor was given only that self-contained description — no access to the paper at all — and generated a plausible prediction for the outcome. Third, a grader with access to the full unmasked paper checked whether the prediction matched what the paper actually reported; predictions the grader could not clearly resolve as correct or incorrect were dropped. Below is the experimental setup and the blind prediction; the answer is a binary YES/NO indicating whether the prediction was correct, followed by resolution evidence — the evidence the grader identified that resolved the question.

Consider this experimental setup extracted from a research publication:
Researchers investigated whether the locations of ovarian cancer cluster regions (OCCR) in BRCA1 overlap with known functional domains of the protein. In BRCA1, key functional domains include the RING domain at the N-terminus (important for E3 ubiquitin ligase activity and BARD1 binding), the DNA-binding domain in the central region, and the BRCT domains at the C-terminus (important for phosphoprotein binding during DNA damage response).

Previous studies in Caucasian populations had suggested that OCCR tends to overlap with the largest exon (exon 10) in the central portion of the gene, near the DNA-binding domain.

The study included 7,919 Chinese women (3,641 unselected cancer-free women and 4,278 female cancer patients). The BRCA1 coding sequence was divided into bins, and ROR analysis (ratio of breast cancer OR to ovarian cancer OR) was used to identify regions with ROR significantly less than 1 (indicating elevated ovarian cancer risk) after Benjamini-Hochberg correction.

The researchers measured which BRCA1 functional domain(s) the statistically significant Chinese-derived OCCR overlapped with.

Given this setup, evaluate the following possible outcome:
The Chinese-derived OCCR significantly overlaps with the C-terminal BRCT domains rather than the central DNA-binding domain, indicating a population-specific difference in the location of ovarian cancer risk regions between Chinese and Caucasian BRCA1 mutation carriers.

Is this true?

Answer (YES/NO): NO